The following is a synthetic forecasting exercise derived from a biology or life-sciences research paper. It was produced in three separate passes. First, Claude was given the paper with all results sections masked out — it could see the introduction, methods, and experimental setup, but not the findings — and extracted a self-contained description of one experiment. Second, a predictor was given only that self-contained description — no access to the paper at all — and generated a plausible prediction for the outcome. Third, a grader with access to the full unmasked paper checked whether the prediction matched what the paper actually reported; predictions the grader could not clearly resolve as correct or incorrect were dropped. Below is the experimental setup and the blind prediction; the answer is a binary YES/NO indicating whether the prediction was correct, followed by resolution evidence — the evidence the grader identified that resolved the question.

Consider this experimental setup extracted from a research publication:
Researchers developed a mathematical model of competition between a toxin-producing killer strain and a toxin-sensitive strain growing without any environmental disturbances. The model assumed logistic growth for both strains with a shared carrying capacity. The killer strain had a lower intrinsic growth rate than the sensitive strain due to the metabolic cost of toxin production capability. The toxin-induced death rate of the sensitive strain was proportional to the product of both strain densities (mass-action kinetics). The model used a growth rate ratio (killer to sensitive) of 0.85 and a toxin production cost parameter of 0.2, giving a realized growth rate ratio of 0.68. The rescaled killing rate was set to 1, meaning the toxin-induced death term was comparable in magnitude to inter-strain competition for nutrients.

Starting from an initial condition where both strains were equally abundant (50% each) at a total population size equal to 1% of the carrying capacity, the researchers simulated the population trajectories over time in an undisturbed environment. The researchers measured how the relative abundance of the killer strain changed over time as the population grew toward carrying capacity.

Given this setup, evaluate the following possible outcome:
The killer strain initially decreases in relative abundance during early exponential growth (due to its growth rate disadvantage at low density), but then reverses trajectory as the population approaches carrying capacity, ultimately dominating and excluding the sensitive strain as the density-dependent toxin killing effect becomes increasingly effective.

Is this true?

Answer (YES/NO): YES